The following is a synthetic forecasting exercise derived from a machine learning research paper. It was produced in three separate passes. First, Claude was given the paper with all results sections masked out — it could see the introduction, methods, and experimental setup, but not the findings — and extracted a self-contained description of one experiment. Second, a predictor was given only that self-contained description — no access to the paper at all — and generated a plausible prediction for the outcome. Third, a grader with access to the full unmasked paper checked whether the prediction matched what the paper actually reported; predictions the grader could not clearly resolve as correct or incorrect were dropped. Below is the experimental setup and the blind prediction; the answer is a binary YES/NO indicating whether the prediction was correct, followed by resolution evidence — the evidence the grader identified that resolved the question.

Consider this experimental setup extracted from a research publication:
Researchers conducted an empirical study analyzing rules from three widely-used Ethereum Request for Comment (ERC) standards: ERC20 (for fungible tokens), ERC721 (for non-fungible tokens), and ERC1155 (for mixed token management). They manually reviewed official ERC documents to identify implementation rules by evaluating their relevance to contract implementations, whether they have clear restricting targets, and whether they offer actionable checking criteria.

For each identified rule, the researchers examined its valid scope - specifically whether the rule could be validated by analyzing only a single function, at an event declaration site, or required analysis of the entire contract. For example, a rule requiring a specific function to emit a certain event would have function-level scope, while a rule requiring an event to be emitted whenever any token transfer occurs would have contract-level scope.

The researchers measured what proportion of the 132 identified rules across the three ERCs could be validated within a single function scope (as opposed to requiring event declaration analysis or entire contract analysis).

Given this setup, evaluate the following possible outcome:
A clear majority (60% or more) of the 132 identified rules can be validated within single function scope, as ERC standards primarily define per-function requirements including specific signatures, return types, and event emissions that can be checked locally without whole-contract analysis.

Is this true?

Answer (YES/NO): YES